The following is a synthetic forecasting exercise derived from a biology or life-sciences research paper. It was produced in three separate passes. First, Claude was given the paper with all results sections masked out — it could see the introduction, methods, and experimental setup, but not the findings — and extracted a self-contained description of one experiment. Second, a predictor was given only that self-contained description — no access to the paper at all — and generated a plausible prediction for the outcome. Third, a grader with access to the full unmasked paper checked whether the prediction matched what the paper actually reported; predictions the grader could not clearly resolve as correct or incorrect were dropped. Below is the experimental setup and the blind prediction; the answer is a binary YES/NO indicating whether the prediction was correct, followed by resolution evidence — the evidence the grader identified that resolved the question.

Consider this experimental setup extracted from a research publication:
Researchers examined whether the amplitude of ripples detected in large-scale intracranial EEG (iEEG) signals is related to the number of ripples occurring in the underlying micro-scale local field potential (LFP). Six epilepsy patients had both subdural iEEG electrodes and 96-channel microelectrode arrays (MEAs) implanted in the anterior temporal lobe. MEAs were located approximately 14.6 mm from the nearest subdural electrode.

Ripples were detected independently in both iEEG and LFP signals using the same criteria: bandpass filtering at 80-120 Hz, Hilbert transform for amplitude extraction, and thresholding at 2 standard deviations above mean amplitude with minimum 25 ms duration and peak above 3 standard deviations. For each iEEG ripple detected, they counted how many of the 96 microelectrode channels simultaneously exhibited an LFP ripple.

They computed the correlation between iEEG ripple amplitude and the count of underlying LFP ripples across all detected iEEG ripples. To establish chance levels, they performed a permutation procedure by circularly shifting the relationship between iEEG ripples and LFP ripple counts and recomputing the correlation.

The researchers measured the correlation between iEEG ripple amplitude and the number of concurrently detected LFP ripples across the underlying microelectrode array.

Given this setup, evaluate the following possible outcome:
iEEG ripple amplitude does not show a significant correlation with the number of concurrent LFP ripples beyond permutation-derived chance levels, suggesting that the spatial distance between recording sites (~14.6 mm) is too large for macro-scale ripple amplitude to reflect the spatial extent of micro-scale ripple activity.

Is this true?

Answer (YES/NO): NO